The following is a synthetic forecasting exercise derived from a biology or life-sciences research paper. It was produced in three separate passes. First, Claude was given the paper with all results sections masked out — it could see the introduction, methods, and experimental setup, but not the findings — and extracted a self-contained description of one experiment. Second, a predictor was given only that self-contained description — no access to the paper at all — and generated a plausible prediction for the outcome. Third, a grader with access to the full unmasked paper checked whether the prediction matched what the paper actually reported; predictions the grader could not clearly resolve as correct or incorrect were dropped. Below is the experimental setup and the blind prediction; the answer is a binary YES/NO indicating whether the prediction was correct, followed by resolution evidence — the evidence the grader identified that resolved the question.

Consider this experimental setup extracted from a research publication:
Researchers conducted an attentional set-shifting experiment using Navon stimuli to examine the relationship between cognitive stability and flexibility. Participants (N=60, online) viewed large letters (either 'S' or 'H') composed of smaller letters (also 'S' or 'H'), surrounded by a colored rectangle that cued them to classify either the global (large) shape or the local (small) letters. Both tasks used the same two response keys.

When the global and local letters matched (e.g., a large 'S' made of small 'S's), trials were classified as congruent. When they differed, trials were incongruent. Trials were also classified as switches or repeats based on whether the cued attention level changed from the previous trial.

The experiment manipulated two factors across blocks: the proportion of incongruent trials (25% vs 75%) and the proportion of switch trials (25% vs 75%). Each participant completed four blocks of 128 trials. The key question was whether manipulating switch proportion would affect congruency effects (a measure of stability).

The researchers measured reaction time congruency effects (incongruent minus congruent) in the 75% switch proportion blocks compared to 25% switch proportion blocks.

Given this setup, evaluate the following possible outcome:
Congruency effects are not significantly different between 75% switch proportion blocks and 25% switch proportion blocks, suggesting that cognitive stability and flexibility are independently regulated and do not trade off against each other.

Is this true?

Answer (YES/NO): YES